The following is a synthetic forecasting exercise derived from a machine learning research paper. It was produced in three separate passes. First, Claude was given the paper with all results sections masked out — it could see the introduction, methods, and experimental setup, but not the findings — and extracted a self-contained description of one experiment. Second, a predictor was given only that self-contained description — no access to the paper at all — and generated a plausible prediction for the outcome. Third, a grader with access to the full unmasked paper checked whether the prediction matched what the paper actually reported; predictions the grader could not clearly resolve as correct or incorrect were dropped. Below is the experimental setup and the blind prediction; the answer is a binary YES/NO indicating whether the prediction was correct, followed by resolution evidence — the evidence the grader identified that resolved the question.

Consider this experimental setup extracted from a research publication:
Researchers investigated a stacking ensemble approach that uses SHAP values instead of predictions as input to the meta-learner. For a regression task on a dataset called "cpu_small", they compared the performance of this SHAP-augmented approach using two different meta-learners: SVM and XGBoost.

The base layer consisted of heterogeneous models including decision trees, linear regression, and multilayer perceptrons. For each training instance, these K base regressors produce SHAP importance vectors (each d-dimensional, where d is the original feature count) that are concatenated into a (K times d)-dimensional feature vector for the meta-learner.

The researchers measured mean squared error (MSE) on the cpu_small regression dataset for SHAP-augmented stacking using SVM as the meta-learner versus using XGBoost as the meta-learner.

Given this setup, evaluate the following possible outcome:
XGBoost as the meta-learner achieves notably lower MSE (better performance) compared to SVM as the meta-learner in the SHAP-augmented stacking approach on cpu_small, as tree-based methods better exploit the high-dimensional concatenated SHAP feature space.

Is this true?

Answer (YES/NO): YES